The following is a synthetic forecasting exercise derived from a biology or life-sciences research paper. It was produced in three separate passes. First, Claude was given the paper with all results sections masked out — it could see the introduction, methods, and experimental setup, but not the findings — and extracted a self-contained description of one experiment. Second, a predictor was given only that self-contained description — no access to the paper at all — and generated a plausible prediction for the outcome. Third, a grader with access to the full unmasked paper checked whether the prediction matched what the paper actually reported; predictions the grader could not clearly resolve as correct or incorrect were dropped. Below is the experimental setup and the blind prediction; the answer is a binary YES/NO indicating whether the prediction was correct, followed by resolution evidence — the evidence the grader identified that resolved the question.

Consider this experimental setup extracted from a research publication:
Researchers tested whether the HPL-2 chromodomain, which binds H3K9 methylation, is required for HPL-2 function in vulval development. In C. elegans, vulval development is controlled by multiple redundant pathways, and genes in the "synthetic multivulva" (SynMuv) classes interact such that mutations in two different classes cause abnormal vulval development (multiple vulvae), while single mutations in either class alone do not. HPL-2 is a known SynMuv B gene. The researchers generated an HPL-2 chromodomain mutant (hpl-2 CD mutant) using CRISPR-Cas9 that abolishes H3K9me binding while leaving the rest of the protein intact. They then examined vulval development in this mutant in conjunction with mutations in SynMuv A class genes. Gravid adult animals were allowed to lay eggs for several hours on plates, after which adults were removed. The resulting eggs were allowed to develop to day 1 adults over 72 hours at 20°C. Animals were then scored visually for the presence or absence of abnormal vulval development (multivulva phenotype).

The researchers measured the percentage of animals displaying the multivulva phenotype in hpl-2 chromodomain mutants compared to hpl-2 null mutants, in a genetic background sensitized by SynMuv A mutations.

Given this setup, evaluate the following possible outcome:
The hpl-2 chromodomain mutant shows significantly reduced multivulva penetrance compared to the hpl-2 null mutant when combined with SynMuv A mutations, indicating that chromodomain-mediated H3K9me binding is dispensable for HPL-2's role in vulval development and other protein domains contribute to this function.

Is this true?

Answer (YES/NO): YES